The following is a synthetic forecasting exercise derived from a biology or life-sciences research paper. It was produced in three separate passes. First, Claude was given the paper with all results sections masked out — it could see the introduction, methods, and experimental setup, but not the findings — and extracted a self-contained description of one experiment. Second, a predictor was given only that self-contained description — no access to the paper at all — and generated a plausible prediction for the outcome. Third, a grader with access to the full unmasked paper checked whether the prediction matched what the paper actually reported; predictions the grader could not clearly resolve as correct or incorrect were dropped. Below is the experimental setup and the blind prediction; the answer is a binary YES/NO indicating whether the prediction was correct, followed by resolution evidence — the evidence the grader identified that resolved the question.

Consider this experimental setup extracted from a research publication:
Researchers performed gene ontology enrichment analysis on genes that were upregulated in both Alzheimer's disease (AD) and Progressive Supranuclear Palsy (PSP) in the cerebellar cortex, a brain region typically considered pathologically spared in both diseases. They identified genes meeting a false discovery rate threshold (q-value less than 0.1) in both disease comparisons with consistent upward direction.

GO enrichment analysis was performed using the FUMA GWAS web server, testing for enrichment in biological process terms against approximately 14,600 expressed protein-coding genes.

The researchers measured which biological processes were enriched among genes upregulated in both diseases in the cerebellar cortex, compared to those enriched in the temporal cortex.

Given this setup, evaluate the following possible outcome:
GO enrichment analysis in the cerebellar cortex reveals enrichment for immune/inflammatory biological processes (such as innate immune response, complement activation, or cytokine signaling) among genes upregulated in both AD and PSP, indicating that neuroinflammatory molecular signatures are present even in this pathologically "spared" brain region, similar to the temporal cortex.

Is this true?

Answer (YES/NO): NO